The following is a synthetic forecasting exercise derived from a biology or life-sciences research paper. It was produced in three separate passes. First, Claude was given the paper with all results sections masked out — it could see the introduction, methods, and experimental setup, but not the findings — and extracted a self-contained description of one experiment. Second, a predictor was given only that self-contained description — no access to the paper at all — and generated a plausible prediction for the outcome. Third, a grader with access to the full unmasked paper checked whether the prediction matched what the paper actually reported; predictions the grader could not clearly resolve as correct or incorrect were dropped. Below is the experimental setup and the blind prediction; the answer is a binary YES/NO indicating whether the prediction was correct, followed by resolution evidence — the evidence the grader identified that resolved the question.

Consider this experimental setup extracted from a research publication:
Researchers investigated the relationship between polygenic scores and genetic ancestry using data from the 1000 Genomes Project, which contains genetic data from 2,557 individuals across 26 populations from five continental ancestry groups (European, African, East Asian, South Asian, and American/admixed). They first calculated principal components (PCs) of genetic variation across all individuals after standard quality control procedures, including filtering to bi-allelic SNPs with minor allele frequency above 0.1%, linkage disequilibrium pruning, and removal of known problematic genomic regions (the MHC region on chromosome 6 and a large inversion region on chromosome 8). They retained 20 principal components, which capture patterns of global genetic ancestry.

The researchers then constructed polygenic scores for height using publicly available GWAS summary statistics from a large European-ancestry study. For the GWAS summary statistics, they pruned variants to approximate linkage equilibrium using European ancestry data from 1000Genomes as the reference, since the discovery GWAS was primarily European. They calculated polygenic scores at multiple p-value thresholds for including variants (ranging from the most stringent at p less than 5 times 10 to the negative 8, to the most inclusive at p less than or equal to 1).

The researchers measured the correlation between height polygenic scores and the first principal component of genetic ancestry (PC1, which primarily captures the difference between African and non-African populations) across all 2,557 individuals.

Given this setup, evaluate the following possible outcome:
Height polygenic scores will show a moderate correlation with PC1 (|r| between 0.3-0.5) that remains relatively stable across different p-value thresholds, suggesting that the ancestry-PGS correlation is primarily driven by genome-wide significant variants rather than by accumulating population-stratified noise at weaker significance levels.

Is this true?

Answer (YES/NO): NO